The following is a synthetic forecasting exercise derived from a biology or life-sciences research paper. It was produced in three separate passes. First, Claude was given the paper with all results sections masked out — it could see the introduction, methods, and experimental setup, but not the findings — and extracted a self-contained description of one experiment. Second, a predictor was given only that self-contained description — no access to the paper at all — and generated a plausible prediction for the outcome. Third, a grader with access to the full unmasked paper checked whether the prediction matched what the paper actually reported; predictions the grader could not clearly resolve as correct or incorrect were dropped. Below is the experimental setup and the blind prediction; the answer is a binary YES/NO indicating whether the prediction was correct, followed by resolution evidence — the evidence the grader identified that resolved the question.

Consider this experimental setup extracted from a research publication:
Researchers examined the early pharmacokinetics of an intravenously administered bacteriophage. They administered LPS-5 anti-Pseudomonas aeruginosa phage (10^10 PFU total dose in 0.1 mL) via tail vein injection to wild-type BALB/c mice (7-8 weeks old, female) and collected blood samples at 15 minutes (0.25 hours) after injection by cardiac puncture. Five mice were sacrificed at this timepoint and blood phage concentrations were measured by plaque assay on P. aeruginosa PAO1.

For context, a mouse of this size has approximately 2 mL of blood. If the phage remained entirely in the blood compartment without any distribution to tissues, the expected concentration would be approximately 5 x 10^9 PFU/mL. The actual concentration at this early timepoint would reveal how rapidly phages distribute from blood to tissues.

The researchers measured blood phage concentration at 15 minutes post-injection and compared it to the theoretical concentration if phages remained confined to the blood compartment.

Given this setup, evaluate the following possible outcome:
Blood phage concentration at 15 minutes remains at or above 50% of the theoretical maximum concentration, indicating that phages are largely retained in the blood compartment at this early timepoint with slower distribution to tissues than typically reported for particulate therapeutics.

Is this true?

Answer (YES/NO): NO